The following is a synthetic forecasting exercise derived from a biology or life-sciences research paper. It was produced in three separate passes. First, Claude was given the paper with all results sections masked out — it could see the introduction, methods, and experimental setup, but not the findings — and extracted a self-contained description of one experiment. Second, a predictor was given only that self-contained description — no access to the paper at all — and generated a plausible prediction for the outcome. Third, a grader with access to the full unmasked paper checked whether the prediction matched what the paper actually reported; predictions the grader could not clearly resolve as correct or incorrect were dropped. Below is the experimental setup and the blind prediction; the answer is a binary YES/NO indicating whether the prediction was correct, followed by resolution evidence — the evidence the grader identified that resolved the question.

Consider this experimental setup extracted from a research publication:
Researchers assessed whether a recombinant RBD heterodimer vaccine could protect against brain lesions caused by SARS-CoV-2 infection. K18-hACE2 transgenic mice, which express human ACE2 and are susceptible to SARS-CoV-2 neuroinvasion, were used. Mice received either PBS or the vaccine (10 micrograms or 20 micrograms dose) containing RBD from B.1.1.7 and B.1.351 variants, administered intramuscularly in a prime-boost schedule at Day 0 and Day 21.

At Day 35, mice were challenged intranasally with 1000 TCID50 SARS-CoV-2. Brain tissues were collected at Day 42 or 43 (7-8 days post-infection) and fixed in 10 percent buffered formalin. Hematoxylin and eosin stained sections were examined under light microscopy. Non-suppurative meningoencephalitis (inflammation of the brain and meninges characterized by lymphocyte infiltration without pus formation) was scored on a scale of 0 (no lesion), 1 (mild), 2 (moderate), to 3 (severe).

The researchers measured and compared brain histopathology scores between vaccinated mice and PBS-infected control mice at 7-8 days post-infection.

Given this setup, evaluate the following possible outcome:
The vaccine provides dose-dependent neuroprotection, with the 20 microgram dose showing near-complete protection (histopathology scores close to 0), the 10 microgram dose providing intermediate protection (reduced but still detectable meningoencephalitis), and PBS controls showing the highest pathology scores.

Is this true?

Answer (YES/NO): NO